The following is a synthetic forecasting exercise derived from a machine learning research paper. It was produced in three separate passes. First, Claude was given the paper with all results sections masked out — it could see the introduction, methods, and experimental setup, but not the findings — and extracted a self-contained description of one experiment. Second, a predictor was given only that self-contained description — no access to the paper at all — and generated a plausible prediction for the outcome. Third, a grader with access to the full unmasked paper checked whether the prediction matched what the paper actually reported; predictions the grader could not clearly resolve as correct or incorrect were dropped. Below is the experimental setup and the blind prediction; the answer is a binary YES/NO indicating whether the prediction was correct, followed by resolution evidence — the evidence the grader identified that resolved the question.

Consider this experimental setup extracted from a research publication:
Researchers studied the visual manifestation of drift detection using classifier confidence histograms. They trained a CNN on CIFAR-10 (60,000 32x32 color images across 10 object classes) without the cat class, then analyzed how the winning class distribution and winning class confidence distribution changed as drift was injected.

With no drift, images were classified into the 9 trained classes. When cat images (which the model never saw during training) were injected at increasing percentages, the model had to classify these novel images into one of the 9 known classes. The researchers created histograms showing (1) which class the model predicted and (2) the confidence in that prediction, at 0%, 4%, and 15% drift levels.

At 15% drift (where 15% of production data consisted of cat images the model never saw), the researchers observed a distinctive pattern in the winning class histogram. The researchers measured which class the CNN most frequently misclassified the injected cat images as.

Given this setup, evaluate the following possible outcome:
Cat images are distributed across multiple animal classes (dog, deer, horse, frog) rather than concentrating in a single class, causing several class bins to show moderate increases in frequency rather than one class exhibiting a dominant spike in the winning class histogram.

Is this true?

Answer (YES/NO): NO